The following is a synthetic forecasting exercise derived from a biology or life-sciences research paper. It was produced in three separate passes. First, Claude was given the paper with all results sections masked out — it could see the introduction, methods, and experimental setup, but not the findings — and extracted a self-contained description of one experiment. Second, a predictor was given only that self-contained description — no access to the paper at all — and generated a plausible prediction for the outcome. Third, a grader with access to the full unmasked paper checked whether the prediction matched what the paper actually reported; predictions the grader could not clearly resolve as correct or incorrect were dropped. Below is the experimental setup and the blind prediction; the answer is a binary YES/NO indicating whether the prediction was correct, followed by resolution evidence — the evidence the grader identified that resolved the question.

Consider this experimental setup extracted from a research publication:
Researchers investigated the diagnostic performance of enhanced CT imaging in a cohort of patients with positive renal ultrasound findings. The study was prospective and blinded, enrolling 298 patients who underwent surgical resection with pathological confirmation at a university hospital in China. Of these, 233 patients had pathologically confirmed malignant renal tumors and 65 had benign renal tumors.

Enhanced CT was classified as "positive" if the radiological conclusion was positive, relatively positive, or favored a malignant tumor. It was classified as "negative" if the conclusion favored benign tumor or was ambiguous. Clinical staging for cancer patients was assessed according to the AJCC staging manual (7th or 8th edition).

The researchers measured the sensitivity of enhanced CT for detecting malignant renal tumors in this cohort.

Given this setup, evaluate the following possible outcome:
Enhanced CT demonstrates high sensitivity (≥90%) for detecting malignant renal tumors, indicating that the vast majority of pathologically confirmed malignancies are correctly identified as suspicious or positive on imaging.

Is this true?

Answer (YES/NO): NO